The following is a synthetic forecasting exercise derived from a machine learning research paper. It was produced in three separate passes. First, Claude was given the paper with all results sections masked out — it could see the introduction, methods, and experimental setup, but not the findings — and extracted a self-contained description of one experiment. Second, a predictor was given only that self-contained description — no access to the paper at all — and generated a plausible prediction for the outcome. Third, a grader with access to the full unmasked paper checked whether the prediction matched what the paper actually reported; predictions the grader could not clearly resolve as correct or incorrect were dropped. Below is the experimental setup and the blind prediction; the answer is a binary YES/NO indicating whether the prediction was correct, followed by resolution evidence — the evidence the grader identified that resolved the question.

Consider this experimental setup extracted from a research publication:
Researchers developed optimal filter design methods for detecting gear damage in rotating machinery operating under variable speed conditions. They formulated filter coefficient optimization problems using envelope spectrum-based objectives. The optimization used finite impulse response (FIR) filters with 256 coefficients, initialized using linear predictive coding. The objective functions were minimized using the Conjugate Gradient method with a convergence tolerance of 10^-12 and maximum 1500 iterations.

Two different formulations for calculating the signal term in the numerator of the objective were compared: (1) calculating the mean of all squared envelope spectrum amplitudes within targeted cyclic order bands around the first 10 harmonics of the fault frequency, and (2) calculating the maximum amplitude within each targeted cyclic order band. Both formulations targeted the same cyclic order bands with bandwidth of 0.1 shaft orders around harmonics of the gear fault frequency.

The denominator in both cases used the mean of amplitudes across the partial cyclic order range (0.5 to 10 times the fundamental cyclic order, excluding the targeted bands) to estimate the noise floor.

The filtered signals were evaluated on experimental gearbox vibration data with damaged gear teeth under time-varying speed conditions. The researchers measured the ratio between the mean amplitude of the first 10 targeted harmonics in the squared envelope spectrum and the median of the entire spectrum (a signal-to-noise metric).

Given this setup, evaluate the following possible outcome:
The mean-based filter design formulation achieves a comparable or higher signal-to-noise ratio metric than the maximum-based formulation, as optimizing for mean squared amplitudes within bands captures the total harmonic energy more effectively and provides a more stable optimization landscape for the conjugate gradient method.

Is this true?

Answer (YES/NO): NO